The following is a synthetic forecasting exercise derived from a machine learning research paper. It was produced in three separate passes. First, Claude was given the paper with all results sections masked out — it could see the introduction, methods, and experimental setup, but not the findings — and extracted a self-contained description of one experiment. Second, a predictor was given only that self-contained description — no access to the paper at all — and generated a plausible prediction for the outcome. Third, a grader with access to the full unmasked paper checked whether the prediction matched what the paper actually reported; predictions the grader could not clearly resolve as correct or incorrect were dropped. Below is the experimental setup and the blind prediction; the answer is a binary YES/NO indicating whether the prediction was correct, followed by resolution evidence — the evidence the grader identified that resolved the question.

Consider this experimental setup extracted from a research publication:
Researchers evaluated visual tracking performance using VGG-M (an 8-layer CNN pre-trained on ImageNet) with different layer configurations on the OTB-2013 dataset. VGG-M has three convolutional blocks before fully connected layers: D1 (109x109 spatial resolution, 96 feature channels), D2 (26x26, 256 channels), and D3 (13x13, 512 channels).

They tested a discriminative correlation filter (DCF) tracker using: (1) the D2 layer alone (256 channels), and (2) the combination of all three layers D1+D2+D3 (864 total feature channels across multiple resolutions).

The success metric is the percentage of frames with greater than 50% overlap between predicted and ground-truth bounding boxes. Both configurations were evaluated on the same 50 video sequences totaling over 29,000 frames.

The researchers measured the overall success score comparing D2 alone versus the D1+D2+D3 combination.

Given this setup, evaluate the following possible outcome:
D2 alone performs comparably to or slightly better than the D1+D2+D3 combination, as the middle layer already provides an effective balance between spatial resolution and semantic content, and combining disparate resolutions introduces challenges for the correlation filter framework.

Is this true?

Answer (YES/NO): YES